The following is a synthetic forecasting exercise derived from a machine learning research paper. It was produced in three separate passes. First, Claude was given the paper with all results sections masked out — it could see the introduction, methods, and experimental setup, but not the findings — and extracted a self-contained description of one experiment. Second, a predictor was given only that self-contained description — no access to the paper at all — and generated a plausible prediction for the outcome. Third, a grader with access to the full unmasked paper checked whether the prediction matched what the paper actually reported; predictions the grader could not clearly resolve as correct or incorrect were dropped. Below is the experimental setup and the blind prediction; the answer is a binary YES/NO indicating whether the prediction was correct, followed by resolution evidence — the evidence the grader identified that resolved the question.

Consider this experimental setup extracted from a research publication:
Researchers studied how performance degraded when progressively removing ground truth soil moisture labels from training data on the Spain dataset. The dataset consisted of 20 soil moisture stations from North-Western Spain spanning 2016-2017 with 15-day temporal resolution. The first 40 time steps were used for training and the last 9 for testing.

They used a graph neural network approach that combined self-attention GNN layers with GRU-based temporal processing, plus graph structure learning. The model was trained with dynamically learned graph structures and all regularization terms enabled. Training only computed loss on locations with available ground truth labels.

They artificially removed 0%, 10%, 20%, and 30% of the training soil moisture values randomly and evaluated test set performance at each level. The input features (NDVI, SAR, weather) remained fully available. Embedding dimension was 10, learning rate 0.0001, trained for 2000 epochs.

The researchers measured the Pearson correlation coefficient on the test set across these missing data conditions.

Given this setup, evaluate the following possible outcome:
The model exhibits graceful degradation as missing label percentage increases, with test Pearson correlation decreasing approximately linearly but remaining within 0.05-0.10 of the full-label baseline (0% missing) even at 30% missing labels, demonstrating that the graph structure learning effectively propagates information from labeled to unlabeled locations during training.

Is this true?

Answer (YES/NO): NO